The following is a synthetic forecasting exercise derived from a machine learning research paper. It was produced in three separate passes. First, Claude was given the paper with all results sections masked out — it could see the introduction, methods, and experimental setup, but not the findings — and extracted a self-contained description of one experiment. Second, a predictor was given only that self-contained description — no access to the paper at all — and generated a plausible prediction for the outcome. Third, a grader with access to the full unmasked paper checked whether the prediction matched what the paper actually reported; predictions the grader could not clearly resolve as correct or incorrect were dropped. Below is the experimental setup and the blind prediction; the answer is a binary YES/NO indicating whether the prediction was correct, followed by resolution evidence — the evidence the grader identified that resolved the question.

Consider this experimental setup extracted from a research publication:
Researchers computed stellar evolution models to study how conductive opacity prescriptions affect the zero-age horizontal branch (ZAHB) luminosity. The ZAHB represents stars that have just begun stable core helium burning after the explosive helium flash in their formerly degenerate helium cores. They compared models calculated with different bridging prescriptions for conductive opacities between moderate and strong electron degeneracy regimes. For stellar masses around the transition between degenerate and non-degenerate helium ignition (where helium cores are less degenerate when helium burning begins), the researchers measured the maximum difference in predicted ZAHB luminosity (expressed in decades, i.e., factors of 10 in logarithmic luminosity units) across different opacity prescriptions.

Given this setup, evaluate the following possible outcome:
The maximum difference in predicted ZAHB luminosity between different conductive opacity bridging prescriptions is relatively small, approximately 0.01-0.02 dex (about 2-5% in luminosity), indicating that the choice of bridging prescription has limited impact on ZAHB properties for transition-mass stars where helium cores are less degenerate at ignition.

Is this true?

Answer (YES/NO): NO